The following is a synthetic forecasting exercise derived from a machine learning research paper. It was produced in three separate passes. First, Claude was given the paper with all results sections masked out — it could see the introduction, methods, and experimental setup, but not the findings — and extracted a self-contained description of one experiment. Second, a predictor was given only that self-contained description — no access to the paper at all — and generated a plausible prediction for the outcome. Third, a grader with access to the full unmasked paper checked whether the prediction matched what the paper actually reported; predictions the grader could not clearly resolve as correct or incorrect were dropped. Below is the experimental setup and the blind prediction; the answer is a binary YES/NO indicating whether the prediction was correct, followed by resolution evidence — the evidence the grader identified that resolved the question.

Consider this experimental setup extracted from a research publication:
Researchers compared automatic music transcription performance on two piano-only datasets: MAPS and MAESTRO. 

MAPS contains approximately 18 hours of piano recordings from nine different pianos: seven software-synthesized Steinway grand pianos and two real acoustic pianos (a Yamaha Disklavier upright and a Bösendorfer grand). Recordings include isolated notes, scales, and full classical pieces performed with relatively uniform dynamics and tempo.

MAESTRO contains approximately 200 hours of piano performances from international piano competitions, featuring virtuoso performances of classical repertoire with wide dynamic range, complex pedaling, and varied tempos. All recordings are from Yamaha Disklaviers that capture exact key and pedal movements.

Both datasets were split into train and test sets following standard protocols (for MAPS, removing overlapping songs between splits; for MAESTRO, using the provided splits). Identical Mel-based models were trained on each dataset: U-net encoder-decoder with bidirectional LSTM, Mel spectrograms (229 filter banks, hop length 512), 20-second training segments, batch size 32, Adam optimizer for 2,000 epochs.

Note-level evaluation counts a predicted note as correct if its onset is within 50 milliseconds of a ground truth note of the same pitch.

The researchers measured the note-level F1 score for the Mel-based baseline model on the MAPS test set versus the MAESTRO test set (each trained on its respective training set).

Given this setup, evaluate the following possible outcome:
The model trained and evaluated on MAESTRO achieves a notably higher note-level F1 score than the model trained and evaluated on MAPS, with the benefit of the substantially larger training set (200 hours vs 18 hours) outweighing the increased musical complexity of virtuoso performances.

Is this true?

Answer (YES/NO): YES